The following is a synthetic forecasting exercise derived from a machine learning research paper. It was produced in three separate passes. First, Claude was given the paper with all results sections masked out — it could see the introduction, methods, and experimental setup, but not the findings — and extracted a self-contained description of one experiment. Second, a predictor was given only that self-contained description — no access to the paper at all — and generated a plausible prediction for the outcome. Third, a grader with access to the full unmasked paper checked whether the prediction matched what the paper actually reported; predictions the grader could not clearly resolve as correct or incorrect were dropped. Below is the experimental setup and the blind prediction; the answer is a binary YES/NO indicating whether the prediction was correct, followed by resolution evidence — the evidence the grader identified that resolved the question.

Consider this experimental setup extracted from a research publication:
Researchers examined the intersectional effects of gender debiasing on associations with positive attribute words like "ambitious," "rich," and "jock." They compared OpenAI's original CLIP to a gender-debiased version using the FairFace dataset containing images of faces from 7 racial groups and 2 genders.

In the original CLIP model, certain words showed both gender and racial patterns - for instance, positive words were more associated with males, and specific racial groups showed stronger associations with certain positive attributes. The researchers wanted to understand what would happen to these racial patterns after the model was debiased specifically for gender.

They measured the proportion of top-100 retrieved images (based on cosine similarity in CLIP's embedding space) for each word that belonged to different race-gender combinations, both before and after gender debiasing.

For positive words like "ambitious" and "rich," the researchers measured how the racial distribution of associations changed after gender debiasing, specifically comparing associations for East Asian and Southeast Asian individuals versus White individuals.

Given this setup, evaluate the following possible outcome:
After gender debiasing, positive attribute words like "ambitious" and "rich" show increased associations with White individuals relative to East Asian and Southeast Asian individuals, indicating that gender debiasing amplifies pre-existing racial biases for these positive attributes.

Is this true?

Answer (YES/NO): NO